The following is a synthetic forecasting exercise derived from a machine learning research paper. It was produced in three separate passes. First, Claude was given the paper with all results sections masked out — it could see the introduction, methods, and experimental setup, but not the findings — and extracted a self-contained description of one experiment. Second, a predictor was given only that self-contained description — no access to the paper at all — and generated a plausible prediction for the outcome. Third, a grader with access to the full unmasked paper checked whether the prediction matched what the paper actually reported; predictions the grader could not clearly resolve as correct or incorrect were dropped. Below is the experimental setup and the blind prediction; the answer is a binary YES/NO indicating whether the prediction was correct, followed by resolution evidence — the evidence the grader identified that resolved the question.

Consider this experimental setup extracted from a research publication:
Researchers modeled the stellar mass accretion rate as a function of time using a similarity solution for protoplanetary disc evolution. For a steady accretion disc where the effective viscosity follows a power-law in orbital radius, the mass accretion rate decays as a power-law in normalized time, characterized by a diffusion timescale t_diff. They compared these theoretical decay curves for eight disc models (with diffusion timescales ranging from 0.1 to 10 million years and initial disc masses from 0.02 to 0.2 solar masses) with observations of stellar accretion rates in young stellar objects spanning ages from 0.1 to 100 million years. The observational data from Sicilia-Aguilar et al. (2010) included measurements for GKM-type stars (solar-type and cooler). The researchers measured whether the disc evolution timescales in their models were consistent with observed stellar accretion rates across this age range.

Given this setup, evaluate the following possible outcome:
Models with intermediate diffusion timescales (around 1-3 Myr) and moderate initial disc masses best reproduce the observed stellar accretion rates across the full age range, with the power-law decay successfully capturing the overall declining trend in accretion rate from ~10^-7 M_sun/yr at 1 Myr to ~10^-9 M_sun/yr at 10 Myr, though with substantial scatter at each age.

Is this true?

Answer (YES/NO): NO